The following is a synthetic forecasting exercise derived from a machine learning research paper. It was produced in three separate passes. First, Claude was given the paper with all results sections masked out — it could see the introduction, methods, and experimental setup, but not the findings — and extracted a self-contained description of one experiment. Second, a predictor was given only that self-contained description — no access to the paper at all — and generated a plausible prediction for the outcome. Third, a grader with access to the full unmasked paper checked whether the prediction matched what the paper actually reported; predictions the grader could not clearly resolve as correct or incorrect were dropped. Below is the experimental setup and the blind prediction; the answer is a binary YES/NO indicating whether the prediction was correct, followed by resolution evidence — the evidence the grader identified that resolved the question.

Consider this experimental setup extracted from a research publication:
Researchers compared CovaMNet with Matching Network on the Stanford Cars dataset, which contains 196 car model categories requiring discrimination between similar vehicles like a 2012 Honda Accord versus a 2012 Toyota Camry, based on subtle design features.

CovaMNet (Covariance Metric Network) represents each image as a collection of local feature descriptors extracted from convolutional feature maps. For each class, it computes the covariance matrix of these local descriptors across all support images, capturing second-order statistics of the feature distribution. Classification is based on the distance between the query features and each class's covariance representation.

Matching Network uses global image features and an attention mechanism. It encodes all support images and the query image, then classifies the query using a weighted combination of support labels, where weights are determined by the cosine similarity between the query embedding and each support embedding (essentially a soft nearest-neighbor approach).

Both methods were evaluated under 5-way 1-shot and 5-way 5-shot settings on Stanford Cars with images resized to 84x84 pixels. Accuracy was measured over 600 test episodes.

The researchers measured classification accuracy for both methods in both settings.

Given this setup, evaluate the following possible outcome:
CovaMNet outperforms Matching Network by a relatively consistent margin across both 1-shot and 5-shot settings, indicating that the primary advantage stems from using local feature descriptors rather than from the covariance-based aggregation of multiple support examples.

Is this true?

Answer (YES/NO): YES